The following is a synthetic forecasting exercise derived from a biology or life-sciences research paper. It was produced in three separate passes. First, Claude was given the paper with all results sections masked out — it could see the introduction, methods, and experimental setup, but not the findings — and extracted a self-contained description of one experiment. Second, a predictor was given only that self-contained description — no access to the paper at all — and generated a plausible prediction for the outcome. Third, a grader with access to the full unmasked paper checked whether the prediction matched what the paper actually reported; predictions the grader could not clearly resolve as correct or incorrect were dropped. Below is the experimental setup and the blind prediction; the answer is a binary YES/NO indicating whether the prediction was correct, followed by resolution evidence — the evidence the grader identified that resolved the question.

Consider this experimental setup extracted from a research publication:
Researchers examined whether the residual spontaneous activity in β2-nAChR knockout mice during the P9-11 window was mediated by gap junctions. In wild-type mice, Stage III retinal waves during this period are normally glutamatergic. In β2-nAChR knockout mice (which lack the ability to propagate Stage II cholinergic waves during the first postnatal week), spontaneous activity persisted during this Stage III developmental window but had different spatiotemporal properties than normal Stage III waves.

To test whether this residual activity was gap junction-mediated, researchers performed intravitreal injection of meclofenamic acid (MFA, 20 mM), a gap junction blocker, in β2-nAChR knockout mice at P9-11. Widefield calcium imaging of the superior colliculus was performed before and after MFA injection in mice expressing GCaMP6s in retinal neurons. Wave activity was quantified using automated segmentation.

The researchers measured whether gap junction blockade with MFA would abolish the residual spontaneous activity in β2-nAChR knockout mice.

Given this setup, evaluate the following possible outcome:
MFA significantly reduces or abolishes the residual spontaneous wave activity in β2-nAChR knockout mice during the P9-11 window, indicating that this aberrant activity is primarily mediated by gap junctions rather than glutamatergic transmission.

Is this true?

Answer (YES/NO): YES